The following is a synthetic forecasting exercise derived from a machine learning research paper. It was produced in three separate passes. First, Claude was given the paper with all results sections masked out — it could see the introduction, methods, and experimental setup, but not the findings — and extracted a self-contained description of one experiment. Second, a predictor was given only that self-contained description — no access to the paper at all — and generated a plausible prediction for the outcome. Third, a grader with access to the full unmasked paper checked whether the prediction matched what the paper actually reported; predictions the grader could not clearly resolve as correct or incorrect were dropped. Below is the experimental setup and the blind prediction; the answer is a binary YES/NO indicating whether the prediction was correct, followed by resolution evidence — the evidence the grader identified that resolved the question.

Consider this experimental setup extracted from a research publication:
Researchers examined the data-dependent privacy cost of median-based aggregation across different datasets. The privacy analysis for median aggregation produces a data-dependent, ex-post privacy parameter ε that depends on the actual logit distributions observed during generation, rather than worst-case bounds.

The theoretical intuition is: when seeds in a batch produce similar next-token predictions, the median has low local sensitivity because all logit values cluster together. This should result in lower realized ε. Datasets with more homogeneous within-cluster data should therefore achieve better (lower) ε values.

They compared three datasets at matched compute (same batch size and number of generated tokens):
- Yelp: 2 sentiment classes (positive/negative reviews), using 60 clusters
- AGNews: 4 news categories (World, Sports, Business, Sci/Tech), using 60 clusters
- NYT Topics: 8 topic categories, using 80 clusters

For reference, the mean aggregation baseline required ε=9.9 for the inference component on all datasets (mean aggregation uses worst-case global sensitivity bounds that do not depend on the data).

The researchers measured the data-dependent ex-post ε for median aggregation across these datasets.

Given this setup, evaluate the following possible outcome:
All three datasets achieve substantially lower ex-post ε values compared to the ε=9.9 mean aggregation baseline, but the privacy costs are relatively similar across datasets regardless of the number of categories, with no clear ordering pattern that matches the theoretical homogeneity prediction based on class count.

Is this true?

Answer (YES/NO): NO